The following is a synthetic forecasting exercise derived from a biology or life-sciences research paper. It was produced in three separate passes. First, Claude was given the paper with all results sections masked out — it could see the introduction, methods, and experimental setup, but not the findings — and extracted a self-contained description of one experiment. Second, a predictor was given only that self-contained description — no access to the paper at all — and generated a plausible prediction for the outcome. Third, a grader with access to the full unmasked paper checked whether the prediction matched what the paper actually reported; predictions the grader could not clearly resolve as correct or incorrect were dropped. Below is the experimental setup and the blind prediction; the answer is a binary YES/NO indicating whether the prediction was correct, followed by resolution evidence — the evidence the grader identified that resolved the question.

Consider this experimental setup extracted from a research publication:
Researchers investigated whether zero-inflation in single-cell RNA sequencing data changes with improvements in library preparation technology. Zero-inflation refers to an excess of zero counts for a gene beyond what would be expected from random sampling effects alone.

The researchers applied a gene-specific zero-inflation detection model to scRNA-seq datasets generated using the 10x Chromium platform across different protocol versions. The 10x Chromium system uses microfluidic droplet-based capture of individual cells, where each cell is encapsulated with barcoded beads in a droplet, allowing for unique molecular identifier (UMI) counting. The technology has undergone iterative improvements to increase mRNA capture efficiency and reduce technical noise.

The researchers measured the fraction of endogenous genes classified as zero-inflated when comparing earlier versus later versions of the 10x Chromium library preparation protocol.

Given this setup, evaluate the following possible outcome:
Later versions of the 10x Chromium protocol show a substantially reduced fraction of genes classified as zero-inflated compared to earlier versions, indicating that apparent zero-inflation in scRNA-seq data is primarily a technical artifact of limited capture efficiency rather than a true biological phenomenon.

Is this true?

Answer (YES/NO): NO